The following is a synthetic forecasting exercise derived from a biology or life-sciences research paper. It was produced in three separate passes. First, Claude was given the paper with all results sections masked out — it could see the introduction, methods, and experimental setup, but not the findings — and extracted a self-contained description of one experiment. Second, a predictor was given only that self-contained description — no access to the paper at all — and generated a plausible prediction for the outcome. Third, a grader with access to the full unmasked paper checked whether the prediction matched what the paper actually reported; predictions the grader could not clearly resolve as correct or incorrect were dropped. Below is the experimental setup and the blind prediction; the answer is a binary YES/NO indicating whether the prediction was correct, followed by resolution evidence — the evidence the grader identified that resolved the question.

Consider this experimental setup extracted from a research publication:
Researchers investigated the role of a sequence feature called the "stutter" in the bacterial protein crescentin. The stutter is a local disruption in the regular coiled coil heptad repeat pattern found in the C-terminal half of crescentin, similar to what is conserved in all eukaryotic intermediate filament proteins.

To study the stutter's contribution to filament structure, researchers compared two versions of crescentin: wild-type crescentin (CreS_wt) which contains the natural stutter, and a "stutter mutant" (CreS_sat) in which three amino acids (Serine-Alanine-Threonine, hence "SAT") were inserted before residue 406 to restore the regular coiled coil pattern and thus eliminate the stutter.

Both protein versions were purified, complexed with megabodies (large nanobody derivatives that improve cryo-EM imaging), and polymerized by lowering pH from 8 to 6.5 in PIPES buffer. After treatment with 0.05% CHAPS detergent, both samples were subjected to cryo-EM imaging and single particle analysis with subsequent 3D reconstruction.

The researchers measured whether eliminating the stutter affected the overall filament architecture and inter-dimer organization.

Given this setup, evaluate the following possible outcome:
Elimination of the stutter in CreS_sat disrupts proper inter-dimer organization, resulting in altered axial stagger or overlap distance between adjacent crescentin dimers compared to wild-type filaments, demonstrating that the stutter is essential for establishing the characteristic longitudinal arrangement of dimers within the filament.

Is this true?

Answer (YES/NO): NO